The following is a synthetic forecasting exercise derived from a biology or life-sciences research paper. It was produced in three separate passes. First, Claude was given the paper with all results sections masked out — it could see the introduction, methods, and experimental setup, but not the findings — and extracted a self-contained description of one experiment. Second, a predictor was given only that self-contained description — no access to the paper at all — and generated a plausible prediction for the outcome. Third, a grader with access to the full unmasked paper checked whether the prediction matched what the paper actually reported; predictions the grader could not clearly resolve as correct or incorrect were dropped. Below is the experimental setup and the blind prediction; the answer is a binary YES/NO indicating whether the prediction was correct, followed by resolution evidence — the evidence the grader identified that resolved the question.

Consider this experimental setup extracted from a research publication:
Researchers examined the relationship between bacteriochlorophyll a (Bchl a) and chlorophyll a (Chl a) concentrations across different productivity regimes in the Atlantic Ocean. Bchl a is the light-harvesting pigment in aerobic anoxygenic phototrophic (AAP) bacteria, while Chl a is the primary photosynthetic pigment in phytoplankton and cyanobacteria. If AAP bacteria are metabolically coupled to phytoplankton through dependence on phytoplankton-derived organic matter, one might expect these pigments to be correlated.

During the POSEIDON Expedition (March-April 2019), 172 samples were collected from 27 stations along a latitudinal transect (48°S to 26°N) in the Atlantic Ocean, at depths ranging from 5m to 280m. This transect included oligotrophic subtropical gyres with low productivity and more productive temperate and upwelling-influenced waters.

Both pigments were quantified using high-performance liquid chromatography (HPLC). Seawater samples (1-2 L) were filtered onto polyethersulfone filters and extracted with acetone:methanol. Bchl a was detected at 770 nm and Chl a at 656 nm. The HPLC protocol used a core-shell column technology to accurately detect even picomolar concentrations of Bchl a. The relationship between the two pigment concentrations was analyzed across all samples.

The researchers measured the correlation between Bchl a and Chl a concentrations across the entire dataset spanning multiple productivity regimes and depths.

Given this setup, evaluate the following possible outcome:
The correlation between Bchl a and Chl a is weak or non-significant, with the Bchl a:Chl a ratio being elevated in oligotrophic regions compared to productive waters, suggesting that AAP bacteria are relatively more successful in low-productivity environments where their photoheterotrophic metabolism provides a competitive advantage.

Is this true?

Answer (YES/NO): NO